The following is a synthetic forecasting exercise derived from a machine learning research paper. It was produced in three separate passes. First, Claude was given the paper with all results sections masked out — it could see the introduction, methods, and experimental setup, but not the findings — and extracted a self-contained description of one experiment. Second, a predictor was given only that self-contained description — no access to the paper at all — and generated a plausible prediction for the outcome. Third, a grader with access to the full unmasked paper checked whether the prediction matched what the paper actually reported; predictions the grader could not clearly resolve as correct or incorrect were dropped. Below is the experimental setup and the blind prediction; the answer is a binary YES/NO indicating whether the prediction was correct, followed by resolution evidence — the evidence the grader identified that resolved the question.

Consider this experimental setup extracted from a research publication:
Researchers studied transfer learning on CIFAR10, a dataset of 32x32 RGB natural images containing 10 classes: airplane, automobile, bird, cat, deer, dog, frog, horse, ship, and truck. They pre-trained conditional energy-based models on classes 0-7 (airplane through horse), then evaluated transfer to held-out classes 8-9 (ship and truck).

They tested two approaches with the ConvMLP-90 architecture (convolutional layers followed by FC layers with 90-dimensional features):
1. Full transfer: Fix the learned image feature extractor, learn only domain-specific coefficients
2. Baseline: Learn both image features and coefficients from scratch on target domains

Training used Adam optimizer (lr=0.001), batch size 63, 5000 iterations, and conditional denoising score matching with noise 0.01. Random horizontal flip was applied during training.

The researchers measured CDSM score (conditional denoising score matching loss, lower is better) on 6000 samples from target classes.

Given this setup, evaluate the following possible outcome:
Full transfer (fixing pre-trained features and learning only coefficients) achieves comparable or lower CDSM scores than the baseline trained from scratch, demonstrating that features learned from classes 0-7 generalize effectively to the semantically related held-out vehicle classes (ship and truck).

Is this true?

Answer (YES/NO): YES